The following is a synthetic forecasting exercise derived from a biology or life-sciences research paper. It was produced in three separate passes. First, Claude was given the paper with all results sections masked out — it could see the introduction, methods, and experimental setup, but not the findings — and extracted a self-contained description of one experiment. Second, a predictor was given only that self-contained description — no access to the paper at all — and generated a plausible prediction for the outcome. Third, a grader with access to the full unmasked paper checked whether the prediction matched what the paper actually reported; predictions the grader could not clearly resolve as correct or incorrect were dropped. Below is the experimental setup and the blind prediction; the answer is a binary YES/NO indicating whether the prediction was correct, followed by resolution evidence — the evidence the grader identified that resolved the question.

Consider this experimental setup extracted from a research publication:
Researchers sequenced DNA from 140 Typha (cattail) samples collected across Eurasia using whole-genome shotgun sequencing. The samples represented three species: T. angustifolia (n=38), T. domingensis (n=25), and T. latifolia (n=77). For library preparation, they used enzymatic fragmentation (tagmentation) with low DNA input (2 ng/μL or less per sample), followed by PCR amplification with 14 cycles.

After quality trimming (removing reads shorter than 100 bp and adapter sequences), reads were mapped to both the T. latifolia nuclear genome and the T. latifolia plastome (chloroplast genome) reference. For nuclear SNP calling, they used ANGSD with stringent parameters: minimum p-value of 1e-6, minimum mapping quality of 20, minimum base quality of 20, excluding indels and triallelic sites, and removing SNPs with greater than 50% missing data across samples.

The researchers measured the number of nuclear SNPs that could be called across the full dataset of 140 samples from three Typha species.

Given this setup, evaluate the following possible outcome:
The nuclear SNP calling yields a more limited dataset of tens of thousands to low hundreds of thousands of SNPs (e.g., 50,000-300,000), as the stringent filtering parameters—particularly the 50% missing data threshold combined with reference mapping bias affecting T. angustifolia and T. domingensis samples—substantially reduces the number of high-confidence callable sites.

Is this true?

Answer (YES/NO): NO